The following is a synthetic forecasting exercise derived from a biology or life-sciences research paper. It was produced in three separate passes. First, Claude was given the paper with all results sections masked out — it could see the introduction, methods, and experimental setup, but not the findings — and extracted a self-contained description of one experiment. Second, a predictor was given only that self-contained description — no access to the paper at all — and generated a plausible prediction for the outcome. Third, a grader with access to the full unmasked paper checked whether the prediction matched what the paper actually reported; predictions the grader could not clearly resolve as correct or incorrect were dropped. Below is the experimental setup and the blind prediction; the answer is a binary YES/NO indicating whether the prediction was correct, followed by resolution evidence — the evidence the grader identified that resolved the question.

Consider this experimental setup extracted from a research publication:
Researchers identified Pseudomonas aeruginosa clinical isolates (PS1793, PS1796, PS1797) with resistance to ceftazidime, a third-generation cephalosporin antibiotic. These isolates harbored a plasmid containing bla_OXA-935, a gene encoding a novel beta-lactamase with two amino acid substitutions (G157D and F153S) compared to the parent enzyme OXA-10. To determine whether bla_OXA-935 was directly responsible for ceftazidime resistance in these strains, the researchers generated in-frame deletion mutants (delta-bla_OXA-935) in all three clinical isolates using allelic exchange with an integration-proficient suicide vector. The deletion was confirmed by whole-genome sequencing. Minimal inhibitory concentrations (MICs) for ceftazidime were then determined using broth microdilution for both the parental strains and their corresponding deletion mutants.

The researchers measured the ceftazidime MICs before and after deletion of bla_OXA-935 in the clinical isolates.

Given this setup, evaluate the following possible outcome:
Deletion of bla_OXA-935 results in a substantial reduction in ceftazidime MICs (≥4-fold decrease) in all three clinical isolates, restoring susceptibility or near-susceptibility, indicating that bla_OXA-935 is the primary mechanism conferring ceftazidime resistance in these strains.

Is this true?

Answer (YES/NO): YES